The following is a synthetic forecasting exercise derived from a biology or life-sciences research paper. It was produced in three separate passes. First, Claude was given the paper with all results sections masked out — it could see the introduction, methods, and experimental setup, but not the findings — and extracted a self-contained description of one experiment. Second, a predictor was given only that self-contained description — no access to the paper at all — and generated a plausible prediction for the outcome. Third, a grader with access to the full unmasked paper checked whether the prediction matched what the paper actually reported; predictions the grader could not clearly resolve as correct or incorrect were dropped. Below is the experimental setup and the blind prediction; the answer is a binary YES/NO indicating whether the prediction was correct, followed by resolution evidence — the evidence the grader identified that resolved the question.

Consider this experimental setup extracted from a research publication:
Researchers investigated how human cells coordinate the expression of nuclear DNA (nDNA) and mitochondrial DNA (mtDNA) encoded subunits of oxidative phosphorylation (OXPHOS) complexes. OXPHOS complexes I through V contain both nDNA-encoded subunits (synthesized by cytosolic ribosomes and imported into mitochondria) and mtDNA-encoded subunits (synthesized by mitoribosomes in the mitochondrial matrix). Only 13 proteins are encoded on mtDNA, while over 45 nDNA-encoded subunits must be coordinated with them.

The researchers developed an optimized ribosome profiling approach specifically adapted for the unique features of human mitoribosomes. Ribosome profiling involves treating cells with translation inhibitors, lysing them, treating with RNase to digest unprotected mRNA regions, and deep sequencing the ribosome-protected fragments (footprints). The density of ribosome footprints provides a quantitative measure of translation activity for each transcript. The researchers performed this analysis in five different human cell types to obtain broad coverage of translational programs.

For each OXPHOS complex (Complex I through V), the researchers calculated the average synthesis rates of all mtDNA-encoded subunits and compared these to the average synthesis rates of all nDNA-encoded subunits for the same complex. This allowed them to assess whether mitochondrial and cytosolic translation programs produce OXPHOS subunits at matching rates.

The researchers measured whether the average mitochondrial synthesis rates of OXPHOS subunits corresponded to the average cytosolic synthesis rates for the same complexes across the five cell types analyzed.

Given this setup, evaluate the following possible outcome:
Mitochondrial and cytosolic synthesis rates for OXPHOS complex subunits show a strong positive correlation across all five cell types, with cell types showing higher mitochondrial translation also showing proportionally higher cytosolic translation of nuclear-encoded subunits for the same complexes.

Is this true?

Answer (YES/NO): YES